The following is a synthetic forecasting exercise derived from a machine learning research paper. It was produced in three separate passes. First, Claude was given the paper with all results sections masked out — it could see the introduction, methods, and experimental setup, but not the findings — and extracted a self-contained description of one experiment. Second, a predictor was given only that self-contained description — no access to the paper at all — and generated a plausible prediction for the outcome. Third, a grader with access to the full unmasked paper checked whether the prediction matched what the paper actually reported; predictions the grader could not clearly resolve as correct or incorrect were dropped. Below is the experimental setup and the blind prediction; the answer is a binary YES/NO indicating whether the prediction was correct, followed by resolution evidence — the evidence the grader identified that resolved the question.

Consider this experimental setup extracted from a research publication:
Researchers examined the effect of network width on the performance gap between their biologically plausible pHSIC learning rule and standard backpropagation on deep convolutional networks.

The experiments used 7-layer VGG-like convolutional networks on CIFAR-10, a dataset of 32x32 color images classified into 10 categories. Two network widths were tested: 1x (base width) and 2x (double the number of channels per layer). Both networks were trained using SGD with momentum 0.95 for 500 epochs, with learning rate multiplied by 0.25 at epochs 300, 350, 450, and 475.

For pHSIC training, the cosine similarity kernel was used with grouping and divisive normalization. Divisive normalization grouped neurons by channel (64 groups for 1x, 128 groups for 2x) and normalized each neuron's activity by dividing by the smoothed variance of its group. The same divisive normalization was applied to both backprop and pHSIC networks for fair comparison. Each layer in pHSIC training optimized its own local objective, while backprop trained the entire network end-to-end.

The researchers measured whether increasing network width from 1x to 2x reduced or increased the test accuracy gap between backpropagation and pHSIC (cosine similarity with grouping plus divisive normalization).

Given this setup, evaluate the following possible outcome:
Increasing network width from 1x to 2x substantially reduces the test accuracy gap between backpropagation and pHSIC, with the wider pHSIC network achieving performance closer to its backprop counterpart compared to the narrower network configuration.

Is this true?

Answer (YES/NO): YES